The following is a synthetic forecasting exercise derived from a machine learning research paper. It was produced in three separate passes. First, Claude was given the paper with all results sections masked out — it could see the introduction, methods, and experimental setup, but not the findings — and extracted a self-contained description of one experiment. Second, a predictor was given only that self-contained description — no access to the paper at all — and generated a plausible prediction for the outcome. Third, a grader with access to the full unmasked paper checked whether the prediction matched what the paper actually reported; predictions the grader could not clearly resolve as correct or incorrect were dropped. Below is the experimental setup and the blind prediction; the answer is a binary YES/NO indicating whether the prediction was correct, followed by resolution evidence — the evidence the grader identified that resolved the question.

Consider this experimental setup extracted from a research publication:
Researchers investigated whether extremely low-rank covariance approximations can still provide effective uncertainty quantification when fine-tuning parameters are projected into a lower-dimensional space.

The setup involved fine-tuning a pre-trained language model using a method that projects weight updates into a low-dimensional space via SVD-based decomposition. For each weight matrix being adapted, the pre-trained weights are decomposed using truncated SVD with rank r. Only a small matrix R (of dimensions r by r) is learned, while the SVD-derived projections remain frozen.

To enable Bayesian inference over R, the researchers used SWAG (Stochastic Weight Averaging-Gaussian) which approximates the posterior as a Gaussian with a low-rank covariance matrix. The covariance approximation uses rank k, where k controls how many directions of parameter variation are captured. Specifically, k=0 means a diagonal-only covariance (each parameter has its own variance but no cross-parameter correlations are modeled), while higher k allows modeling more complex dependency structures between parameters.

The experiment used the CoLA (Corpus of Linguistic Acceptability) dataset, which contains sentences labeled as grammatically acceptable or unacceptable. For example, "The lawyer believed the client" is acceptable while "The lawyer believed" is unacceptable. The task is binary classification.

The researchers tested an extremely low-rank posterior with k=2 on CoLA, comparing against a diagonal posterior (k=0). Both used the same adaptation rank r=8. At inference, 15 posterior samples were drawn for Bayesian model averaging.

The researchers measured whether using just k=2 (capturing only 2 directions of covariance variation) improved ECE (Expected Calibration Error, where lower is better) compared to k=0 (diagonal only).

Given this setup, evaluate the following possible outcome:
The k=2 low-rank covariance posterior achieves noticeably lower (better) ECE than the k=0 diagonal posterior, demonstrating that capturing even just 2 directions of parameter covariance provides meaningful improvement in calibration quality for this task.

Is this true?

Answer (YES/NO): YES